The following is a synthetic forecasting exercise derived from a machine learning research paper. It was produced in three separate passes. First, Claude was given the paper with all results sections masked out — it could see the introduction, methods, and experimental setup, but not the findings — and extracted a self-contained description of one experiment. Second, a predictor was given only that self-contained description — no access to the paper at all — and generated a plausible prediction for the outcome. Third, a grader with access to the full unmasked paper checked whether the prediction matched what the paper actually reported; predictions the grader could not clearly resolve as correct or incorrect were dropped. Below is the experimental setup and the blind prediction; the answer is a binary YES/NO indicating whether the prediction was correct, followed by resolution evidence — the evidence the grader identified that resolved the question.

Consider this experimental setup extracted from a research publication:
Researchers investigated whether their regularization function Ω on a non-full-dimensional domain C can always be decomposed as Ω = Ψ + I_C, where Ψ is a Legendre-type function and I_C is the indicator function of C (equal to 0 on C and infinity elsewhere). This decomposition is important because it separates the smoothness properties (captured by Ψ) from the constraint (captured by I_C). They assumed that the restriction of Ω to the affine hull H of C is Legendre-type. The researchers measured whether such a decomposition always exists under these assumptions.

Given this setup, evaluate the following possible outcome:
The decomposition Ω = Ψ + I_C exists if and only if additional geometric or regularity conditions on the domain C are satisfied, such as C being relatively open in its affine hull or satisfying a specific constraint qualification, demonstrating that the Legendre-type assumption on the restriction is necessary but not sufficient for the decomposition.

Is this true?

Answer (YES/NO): NO